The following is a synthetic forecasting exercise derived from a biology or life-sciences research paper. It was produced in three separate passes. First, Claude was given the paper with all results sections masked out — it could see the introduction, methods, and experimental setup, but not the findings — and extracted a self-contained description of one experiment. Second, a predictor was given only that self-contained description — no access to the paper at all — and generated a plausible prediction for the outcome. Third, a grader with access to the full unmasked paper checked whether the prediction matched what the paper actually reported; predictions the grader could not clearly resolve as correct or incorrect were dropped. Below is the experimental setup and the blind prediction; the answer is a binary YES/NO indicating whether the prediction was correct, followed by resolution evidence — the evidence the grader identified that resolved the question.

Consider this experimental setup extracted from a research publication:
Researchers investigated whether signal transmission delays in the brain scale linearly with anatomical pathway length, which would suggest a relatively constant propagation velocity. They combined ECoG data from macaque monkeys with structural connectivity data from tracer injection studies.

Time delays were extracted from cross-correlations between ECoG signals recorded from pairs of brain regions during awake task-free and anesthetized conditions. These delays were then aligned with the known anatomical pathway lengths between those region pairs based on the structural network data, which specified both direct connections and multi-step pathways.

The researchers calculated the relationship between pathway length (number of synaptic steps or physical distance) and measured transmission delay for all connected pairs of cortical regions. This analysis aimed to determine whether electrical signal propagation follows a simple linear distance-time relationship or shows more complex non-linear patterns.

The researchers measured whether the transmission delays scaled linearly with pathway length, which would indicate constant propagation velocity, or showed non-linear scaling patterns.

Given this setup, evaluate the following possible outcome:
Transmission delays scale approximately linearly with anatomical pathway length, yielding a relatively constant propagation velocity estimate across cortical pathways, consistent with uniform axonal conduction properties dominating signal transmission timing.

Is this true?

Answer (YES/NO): YES